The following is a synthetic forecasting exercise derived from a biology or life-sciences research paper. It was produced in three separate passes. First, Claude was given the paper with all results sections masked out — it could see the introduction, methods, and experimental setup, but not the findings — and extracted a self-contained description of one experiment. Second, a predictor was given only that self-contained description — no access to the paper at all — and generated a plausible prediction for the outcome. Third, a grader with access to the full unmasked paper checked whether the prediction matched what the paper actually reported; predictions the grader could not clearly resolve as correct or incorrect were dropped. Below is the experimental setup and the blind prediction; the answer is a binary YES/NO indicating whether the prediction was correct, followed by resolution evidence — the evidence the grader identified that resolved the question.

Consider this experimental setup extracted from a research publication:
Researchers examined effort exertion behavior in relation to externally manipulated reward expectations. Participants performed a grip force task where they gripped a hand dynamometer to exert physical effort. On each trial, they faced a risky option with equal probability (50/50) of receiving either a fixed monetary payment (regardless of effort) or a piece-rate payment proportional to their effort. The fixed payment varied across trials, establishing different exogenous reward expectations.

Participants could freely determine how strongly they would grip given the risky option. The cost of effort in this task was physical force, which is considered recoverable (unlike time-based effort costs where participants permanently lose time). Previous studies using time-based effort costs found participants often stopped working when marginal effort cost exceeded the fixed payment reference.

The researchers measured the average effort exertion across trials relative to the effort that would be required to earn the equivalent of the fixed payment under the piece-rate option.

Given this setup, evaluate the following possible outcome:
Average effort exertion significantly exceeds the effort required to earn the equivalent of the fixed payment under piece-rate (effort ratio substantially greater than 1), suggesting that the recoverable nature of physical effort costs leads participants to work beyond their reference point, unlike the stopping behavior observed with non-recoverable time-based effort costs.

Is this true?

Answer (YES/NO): YES